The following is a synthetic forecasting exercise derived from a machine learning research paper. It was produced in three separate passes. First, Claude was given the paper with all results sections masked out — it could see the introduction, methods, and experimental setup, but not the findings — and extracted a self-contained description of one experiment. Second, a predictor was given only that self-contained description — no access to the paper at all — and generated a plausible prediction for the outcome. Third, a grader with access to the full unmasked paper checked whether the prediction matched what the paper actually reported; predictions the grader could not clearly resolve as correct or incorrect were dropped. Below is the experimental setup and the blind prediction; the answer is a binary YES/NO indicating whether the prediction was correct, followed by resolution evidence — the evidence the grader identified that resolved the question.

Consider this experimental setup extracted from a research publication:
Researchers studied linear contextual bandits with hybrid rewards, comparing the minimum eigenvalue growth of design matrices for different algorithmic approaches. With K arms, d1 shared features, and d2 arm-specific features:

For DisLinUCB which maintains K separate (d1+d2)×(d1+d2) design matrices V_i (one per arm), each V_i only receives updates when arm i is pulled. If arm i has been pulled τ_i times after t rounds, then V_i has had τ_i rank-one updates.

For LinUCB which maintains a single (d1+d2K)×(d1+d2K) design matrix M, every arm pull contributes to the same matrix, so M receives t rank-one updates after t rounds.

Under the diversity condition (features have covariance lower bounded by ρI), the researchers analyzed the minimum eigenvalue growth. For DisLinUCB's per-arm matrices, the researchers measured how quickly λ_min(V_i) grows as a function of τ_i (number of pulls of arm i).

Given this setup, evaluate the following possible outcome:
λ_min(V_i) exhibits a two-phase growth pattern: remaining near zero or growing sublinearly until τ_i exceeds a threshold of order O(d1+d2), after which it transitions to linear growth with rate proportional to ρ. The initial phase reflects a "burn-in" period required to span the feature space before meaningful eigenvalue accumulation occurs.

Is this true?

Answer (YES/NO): NO